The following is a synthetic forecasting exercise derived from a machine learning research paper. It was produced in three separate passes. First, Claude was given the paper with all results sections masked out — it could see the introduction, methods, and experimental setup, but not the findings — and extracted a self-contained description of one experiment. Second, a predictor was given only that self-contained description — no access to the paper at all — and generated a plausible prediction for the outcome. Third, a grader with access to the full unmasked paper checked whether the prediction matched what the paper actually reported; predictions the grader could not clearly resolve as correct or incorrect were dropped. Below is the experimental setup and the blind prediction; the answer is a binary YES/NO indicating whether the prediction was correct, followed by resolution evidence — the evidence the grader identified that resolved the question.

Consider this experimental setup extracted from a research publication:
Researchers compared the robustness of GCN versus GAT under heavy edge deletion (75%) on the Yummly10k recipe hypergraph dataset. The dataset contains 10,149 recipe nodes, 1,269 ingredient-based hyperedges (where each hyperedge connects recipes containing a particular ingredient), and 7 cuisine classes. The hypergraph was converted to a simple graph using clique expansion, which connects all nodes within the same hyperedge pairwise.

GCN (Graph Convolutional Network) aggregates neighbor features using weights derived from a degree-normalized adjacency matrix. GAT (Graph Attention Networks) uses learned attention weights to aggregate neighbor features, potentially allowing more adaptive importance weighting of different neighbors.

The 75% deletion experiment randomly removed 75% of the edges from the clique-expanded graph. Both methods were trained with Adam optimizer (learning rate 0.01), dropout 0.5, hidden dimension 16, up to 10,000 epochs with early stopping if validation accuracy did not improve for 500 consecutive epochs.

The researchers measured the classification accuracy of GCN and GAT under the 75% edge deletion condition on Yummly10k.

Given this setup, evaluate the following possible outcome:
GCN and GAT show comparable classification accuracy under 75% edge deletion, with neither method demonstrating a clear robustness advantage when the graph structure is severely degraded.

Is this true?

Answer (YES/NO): NO